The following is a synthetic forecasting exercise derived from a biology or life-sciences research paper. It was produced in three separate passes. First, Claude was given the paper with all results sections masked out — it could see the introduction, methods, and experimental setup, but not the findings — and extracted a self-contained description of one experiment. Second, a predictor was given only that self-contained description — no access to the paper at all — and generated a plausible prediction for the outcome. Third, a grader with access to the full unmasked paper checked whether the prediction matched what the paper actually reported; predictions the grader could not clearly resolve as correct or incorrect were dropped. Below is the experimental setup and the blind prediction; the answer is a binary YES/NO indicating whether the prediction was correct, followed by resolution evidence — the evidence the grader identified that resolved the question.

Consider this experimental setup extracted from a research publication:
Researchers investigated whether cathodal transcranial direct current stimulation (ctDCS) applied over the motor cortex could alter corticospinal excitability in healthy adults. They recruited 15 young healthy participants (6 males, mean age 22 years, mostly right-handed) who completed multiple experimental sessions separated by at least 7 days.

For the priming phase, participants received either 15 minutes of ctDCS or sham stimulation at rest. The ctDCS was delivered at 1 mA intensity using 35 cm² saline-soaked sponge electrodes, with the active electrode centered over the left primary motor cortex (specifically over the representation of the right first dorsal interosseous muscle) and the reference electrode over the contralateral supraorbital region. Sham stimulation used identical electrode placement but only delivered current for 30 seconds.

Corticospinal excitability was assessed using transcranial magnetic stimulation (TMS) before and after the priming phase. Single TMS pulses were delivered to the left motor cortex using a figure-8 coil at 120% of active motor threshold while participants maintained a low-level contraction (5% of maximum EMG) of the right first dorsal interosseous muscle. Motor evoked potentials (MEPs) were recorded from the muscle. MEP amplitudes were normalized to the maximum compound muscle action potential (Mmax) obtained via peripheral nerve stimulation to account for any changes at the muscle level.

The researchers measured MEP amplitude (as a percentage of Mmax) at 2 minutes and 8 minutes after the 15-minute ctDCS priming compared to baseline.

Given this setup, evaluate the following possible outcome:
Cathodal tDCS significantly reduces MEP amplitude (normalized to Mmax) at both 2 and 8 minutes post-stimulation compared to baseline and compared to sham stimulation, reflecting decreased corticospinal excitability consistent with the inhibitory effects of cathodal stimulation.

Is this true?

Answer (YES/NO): NO